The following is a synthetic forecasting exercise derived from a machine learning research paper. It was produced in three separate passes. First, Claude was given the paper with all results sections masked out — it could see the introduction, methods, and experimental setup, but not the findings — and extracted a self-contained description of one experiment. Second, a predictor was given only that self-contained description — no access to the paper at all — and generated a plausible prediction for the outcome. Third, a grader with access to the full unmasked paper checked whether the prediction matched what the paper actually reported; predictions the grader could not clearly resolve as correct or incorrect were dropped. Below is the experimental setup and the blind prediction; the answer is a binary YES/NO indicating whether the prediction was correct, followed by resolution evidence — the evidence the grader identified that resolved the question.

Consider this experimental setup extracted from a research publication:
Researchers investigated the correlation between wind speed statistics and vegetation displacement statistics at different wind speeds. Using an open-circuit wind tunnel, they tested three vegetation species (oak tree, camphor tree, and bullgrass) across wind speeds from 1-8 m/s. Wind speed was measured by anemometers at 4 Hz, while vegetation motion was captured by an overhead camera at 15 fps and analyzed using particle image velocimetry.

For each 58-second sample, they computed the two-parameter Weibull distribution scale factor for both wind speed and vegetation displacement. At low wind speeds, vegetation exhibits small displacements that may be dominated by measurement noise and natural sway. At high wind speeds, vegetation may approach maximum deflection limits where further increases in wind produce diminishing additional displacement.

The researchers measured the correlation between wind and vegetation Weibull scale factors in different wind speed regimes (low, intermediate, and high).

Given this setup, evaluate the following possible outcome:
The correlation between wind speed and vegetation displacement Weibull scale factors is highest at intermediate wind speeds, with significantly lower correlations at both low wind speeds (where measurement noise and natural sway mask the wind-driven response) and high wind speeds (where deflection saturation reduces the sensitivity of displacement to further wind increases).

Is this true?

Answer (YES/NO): NO